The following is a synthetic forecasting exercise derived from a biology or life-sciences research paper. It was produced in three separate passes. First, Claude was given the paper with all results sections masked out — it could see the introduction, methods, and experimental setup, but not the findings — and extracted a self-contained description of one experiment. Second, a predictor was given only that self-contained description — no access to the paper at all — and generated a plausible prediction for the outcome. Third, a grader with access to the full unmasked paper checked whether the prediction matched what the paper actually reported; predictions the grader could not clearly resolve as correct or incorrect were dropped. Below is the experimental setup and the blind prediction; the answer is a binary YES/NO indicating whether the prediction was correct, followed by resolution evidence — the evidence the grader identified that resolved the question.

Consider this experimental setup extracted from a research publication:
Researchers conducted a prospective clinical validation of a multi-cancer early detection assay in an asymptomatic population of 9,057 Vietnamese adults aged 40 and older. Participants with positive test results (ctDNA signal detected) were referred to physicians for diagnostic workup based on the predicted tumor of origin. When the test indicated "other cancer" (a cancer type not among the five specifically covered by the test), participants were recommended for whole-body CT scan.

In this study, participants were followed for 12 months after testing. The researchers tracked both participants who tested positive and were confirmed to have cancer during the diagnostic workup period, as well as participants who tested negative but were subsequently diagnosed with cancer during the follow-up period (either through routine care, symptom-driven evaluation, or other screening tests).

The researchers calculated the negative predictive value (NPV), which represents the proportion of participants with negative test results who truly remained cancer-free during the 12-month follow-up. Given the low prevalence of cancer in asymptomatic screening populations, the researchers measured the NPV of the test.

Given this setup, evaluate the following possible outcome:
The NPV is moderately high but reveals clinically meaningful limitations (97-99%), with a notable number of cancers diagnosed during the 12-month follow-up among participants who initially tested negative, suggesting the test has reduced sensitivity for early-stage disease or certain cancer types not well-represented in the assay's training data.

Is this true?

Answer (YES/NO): NO